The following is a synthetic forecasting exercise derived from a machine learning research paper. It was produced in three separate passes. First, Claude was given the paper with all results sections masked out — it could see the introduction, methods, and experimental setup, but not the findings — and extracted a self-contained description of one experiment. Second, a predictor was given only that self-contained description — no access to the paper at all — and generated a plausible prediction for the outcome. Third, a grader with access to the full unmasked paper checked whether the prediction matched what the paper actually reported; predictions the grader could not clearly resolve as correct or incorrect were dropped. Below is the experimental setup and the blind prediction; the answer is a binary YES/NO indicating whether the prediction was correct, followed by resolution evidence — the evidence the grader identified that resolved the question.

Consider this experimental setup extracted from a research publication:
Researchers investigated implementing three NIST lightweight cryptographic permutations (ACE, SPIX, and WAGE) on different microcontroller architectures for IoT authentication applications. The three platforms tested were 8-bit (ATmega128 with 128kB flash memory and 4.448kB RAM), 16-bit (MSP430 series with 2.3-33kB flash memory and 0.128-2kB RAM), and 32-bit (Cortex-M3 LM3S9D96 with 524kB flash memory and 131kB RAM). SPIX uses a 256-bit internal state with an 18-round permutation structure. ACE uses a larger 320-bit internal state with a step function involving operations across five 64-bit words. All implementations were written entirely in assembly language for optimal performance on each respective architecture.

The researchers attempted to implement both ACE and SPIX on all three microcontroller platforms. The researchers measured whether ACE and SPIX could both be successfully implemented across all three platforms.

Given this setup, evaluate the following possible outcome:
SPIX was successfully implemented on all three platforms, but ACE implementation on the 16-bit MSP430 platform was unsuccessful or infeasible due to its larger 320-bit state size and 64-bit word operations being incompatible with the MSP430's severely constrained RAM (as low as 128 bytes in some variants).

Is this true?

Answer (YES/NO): NO